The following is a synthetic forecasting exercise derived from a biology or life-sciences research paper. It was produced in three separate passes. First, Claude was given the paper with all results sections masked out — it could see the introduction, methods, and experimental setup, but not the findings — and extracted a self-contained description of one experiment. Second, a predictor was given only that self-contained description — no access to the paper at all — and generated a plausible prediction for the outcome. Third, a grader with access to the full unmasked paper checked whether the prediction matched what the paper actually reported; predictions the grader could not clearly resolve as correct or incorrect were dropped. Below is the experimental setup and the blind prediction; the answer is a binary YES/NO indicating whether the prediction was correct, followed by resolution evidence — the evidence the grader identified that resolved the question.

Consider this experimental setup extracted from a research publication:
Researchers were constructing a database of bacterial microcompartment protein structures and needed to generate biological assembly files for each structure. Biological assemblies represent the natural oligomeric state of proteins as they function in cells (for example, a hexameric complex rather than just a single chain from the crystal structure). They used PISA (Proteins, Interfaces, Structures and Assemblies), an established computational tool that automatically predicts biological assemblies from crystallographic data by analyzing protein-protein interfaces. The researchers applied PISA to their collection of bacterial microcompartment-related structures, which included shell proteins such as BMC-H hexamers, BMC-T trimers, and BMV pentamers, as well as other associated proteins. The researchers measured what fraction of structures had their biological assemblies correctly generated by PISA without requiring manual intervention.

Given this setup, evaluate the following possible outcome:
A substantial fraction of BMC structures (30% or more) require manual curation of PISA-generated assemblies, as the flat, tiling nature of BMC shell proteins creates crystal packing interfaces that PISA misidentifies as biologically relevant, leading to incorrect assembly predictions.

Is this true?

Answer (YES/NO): YES